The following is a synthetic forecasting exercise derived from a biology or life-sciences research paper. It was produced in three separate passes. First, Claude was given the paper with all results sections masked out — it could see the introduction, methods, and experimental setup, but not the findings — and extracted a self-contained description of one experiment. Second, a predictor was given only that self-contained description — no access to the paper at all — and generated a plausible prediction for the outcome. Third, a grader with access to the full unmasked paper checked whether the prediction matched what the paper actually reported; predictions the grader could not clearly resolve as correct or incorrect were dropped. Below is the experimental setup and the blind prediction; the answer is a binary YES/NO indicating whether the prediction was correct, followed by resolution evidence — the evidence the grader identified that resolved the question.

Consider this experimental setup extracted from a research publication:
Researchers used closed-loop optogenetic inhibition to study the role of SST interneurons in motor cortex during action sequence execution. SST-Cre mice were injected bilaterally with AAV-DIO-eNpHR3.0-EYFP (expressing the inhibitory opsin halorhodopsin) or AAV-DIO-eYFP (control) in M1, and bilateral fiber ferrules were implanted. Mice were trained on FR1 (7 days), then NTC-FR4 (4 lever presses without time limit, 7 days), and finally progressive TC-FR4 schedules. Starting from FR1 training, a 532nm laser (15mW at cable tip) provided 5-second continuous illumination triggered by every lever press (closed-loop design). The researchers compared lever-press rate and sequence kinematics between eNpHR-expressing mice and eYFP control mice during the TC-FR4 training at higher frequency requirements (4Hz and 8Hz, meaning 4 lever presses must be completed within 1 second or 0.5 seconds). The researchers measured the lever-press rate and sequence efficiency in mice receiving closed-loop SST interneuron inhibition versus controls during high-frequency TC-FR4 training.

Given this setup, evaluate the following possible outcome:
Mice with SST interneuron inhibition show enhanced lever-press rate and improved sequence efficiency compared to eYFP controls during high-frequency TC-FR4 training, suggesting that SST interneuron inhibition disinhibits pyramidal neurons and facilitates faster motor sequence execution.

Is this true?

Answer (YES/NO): NO